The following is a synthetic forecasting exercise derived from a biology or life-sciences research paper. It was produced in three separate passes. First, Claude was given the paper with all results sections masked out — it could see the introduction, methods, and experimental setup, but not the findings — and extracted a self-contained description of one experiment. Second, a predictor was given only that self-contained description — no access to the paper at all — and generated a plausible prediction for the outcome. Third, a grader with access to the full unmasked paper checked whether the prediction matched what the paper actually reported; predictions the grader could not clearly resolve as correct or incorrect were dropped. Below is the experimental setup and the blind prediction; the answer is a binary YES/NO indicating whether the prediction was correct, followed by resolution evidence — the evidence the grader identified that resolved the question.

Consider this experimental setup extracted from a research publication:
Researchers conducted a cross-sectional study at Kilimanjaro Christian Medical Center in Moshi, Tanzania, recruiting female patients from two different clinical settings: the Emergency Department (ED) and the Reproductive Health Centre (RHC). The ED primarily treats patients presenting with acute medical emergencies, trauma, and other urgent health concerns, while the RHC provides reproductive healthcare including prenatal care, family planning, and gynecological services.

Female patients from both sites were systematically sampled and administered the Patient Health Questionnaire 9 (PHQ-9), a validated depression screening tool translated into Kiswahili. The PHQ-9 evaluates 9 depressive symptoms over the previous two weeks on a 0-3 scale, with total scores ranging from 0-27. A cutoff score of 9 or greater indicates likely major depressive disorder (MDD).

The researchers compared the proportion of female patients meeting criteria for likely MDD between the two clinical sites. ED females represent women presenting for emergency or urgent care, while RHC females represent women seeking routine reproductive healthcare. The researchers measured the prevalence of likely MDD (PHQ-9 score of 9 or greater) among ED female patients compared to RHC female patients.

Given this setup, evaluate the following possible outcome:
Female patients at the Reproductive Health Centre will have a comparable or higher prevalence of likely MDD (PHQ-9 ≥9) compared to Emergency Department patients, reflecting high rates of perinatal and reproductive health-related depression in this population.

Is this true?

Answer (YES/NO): NO